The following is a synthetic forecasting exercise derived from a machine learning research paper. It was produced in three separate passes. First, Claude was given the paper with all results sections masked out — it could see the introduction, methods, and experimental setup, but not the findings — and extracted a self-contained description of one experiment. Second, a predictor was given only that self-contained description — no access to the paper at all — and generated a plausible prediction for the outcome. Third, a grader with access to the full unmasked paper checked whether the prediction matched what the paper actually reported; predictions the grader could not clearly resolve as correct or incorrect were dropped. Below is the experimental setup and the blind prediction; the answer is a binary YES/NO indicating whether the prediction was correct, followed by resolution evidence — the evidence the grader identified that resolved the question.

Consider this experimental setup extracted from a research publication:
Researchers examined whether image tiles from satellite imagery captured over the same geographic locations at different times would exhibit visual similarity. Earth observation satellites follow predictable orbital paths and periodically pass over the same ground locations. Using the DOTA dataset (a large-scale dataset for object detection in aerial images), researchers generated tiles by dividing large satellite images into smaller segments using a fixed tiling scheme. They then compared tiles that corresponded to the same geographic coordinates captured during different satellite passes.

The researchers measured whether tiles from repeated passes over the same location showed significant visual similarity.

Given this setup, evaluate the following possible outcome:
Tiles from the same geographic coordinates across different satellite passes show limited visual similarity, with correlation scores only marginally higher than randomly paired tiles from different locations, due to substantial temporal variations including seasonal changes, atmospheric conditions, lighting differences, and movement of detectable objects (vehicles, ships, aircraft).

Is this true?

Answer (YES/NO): NO